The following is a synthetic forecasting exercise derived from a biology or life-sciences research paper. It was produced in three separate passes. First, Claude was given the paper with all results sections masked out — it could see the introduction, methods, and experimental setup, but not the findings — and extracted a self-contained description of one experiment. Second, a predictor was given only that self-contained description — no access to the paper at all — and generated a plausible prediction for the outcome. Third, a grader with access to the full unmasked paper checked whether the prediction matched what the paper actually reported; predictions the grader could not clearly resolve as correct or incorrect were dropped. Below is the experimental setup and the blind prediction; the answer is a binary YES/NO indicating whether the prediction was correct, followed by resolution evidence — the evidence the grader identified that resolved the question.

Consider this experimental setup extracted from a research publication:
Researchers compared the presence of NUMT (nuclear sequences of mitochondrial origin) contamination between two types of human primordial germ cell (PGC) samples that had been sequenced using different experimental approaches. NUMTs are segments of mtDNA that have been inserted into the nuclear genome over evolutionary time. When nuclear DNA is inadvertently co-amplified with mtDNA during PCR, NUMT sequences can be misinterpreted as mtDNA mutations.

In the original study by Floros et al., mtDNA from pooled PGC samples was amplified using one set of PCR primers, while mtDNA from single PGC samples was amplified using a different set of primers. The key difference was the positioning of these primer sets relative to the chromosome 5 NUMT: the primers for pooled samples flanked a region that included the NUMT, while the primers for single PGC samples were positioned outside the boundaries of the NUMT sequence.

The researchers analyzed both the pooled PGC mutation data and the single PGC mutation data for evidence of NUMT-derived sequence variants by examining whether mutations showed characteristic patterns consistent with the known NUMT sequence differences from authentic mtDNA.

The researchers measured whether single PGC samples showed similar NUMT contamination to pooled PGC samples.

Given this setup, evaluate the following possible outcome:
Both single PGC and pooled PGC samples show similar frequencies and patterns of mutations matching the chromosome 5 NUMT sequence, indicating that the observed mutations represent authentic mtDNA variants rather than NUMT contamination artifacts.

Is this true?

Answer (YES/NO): NO